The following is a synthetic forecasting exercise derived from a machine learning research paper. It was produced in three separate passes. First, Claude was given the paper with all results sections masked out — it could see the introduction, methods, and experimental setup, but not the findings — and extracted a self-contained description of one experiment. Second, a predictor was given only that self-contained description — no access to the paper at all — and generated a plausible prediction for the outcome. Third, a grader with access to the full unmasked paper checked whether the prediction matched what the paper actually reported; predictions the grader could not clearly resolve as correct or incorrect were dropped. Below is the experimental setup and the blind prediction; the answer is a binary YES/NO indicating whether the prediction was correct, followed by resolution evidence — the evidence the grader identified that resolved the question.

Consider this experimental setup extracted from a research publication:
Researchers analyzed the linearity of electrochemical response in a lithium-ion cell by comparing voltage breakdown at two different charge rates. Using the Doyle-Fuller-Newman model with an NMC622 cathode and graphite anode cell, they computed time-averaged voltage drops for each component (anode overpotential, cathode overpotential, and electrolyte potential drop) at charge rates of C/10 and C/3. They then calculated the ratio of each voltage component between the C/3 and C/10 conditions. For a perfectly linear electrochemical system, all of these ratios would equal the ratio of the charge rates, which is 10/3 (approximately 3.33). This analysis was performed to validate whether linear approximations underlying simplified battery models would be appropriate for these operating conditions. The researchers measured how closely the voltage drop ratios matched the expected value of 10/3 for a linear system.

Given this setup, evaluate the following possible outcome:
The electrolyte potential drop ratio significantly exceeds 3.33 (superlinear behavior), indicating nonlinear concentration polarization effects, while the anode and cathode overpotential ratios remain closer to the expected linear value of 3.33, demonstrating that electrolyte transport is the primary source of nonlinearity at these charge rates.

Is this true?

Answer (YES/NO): NO